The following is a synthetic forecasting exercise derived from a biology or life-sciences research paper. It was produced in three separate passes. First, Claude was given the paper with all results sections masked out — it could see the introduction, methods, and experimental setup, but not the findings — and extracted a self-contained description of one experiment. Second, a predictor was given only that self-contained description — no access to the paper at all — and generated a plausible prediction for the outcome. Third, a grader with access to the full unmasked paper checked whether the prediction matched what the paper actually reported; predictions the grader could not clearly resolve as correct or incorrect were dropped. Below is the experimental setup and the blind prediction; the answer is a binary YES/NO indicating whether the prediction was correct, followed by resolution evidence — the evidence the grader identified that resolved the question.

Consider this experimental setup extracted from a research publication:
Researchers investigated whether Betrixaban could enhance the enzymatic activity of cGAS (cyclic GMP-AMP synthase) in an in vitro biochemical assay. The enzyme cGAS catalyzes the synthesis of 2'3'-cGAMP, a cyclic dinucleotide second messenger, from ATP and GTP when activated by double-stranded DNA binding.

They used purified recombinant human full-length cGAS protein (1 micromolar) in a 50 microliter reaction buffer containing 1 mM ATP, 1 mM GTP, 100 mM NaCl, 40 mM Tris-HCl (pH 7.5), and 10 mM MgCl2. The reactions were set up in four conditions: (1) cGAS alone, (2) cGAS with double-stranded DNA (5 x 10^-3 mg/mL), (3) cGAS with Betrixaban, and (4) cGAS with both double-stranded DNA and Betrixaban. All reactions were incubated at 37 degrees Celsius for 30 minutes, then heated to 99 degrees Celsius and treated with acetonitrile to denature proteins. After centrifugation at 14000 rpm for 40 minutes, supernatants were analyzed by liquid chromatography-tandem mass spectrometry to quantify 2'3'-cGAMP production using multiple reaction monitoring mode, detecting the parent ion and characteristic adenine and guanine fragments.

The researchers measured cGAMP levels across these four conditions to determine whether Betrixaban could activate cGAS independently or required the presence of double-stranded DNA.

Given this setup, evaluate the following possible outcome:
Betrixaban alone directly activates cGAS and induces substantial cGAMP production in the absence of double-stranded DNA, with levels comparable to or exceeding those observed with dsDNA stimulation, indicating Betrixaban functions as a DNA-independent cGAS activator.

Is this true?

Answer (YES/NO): NO